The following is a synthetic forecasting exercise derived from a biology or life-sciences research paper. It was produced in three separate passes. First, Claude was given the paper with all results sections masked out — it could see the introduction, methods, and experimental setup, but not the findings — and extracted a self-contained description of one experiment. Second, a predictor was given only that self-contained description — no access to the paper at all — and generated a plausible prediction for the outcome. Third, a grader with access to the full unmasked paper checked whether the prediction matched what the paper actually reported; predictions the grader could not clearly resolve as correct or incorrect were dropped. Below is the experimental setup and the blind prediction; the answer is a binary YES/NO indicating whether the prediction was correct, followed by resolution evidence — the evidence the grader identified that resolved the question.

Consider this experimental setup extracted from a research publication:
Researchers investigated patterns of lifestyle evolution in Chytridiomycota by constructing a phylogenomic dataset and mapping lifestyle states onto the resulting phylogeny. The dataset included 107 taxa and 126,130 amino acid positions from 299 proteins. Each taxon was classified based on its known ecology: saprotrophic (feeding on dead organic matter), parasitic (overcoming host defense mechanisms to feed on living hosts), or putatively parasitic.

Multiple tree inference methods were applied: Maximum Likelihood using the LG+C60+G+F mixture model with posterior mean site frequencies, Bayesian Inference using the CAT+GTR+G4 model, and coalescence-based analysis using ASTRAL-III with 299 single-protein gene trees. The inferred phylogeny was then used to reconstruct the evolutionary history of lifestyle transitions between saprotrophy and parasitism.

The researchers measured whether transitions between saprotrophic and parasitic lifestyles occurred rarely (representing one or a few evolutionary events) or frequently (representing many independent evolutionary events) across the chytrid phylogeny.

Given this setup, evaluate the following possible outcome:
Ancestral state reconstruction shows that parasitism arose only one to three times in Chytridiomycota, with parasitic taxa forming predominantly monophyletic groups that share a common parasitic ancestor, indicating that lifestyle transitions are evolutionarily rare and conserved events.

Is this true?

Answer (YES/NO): NO